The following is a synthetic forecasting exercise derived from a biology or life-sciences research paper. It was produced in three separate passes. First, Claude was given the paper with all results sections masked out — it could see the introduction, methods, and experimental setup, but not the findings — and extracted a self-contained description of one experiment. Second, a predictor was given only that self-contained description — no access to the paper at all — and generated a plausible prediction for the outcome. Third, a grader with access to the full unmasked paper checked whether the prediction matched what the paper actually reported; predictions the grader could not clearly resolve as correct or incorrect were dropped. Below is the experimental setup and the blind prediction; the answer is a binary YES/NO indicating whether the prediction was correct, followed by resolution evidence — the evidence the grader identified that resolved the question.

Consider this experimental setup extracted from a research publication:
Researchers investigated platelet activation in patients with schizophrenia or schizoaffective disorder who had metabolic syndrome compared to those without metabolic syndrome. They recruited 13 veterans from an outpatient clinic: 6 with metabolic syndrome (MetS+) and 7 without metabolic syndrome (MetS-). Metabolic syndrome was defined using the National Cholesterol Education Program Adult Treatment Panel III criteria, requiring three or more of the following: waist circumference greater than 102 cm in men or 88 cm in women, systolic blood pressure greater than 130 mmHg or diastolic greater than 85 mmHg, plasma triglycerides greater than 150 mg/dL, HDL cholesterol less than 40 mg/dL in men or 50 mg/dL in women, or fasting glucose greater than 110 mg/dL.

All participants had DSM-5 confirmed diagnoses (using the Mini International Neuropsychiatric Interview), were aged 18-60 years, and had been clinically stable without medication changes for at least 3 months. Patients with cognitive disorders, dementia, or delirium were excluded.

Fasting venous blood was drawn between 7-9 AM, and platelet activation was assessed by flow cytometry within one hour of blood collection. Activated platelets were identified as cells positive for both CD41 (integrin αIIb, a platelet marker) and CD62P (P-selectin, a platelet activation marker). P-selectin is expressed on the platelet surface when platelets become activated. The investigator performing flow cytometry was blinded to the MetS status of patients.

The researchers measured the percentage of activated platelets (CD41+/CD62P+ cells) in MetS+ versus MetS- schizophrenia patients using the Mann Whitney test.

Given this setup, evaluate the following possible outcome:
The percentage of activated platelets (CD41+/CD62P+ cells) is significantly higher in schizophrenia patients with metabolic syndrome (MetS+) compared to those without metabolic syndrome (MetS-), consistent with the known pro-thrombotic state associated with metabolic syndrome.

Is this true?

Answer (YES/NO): YES